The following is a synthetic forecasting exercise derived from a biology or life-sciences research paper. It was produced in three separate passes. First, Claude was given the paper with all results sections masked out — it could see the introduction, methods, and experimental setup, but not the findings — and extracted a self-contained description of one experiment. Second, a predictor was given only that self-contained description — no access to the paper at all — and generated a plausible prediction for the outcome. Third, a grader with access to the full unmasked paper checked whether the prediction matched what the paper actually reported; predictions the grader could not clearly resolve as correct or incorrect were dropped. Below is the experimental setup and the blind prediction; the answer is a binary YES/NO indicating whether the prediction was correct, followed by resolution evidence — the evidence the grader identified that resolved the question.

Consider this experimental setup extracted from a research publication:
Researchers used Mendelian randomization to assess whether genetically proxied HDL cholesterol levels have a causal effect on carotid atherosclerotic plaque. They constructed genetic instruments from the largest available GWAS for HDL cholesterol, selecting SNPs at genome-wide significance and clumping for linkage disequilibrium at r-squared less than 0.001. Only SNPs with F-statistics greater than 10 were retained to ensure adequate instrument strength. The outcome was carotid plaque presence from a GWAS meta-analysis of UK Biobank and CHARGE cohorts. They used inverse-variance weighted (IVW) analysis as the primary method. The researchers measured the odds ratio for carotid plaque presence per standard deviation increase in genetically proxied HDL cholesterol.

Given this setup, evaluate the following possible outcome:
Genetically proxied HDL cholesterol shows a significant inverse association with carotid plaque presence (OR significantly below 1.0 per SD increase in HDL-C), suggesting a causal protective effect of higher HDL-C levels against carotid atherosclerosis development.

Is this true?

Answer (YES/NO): YES